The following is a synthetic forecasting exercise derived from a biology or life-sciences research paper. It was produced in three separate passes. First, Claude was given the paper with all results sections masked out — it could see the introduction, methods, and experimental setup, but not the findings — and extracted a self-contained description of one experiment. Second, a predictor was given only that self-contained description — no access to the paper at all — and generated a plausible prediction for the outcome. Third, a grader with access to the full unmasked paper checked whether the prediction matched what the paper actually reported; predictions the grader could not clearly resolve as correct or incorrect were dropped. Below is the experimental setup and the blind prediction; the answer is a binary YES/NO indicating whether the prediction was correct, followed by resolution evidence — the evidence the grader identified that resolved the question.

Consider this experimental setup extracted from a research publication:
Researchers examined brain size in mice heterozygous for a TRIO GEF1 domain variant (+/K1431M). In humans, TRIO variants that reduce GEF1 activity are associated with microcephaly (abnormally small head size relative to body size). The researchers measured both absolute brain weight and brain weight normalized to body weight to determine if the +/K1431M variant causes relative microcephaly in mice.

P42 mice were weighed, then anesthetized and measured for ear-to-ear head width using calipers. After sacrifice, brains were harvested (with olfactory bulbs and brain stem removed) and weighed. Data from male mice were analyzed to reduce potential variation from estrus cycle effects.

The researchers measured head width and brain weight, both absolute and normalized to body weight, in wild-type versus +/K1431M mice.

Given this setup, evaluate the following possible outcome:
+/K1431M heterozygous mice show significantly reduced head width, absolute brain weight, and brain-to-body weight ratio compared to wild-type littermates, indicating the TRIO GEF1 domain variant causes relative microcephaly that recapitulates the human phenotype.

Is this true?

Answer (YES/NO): NO